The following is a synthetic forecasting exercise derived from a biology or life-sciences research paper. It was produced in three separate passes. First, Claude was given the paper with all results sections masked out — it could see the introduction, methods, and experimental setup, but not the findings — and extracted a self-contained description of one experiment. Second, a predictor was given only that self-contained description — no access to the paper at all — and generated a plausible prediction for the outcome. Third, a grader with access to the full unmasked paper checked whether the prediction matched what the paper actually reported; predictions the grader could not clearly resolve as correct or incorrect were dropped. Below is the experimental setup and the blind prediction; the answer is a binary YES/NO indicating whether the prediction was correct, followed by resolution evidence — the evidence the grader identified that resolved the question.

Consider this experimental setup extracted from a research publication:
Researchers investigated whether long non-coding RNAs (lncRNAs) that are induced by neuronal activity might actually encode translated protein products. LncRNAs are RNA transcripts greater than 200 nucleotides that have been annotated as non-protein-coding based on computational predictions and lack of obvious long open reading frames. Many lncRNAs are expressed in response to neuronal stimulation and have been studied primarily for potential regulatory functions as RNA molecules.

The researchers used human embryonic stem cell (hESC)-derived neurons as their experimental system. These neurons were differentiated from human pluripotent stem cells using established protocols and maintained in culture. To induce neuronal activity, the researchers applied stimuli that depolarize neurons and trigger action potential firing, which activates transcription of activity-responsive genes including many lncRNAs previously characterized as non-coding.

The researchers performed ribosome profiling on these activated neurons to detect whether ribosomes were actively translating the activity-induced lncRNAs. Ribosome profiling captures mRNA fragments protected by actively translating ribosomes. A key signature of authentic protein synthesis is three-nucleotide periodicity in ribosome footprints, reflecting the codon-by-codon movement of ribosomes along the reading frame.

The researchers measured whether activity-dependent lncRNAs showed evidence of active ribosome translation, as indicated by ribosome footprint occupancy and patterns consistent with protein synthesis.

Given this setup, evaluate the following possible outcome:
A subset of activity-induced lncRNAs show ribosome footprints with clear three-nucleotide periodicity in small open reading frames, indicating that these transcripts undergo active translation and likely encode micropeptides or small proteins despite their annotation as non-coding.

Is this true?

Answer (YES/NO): YES